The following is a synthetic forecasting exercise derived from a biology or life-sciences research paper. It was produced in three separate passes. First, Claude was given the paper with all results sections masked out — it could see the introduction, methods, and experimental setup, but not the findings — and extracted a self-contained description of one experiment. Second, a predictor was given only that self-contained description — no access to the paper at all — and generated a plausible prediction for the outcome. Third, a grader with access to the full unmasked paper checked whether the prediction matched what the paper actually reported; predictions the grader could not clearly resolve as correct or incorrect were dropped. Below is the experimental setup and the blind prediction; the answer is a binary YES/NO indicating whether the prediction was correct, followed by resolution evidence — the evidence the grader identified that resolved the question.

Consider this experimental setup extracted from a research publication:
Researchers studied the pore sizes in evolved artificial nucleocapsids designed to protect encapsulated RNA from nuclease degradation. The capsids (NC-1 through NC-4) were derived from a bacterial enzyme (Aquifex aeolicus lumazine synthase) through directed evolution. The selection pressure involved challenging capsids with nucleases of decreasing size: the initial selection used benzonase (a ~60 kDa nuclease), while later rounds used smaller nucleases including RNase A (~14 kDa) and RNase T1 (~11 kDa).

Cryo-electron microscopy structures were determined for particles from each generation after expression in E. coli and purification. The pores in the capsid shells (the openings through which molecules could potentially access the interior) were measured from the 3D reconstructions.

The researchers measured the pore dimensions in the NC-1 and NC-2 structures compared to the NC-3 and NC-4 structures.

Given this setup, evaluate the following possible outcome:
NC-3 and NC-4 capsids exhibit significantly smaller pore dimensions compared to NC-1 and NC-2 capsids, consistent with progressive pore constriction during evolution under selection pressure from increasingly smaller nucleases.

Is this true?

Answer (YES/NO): YES